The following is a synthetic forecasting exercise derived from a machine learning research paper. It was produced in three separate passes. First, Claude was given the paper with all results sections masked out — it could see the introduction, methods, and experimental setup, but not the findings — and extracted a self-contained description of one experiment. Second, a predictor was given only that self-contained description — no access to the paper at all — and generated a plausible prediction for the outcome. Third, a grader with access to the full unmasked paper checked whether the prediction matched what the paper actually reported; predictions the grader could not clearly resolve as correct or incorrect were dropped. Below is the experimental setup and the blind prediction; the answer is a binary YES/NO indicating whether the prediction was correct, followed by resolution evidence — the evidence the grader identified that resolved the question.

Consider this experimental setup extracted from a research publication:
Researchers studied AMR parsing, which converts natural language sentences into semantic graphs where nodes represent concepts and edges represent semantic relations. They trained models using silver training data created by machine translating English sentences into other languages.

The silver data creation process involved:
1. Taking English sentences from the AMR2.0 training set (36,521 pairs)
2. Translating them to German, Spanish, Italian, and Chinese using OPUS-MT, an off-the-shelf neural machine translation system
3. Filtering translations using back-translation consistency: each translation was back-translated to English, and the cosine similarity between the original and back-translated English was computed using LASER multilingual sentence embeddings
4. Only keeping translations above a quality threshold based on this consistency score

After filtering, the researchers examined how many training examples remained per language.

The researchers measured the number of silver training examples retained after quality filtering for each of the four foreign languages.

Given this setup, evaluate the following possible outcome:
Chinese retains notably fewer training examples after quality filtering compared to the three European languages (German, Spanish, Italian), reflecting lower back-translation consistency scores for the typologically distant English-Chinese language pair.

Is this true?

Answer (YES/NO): YES